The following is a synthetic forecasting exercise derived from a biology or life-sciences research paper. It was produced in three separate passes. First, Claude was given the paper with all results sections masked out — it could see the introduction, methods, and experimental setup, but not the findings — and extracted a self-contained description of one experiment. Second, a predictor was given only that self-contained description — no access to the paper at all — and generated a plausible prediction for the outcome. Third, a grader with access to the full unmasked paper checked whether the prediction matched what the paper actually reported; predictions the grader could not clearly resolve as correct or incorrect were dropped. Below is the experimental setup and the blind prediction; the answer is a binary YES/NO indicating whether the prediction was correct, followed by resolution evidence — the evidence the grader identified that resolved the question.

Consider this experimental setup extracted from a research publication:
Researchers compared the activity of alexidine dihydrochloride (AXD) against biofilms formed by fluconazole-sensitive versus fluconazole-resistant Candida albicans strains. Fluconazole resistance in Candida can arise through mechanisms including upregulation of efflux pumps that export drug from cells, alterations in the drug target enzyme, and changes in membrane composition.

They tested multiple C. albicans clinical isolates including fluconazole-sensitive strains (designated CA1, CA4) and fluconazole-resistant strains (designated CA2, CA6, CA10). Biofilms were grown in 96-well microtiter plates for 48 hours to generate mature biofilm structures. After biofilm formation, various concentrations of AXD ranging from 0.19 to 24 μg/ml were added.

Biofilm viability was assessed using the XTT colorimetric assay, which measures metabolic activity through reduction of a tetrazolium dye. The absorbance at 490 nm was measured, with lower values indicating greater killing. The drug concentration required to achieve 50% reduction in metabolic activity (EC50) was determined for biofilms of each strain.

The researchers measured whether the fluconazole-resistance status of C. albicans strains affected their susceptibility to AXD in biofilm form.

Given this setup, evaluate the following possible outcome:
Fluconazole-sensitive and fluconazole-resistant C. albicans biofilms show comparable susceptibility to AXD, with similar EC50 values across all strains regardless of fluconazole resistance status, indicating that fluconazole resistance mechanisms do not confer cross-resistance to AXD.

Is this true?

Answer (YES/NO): YES